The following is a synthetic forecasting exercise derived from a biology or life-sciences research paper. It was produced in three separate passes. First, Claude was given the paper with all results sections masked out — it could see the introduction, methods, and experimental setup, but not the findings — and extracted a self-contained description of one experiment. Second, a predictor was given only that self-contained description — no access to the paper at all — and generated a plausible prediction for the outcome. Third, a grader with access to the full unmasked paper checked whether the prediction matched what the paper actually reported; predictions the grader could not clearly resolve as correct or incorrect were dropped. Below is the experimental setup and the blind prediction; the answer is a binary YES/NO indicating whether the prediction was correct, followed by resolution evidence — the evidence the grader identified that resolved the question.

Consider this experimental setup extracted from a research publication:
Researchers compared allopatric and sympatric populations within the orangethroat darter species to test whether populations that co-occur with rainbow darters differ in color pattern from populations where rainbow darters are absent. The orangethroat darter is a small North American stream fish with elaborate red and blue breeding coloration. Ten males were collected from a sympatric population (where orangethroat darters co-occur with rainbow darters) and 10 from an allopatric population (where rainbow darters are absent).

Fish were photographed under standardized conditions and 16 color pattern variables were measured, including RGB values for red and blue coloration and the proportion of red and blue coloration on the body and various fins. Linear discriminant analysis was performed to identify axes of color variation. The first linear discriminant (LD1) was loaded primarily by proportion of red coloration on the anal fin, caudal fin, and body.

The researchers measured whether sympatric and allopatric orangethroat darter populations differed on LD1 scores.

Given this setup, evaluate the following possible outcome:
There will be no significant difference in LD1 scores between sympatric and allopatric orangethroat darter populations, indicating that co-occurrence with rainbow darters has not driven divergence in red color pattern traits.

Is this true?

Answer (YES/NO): NO